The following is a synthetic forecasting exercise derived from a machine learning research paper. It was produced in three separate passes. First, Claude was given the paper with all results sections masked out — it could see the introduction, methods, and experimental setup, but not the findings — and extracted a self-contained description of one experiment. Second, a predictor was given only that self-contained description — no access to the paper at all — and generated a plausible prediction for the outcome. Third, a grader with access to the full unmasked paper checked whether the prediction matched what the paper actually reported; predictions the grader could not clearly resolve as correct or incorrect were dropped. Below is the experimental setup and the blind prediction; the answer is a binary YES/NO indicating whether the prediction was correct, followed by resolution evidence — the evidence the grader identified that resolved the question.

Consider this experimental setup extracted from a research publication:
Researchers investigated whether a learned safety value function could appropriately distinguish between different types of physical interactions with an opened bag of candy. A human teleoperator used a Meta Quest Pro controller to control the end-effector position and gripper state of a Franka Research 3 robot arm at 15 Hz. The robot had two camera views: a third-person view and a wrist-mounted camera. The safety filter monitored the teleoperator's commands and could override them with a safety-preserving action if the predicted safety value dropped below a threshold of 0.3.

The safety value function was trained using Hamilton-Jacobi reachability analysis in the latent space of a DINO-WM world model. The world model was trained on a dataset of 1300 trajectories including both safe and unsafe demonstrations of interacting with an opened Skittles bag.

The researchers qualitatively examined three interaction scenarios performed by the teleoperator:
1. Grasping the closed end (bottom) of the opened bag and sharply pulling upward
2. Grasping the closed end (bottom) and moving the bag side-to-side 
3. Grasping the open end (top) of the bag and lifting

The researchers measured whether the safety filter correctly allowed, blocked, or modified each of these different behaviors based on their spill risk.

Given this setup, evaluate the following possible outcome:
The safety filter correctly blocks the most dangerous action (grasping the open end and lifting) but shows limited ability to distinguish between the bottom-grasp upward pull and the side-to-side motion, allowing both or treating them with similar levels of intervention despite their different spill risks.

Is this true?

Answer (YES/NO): NO